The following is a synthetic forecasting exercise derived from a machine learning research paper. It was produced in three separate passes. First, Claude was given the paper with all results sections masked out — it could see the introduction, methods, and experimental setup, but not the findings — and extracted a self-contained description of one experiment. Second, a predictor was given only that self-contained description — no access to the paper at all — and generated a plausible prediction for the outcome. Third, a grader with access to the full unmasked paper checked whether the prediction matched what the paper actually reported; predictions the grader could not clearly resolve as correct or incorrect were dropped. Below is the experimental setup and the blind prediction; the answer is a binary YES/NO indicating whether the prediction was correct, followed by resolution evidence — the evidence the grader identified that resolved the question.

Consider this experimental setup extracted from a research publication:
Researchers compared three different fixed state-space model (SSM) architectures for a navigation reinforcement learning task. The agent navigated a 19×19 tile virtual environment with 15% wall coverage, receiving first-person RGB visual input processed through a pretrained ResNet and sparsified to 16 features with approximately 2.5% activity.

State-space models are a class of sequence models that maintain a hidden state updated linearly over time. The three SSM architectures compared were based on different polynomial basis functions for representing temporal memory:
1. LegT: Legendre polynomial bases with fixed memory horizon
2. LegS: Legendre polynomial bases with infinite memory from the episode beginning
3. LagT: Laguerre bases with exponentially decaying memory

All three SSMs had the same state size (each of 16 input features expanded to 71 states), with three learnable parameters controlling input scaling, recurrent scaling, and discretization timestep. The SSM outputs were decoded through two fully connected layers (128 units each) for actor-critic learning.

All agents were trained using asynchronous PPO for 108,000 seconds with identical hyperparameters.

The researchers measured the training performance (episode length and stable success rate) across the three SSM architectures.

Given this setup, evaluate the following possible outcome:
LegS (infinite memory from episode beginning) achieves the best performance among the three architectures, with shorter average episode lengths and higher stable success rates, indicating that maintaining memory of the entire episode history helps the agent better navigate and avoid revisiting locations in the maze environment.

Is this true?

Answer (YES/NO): NO